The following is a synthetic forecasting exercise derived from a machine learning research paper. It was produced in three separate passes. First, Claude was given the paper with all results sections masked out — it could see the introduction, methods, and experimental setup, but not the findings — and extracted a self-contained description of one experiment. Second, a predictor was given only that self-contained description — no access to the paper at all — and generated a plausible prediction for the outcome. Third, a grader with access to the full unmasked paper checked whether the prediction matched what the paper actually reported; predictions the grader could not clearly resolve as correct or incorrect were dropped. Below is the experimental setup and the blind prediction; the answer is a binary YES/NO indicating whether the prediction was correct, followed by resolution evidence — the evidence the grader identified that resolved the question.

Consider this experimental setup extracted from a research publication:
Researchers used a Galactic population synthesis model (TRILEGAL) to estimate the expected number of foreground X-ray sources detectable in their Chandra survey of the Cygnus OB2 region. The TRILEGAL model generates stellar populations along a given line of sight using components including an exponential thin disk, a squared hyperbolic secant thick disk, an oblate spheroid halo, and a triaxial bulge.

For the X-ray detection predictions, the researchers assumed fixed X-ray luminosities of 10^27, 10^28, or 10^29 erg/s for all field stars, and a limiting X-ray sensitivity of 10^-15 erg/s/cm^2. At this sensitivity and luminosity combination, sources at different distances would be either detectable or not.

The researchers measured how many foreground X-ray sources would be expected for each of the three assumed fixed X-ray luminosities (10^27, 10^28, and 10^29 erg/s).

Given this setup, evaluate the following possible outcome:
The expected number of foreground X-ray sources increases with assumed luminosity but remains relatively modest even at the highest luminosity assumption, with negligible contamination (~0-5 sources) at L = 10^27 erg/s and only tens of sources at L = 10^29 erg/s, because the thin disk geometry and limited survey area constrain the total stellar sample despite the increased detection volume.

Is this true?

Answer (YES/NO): NO